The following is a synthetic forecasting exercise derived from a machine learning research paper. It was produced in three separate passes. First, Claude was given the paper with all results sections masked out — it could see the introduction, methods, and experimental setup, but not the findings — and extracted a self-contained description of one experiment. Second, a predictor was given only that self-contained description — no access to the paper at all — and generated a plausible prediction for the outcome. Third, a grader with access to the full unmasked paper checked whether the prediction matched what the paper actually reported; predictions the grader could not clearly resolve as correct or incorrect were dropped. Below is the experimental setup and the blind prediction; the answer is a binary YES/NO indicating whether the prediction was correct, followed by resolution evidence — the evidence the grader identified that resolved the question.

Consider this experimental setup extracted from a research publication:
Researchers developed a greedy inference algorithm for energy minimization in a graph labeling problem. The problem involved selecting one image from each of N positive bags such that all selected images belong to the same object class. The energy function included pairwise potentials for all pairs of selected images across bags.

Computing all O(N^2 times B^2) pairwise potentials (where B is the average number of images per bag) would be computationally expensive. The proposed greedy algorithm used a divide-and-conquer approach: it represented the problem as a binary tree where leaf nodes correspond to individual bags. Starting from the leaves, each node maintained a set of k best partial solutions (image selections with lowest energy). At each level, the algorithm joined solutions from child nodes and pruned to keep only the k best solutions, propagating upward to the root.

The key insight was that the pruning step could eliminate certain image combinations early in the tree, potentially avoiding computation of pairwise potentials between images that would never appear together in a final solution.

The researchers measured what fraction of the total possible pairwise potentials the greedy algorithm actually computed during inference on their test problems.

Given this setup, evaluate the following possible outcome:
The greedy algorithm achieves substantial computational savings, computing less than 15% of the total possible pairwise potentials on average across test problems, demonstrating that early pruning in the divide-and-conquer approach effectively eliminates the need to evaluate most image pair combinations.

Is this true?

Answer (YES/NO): NO